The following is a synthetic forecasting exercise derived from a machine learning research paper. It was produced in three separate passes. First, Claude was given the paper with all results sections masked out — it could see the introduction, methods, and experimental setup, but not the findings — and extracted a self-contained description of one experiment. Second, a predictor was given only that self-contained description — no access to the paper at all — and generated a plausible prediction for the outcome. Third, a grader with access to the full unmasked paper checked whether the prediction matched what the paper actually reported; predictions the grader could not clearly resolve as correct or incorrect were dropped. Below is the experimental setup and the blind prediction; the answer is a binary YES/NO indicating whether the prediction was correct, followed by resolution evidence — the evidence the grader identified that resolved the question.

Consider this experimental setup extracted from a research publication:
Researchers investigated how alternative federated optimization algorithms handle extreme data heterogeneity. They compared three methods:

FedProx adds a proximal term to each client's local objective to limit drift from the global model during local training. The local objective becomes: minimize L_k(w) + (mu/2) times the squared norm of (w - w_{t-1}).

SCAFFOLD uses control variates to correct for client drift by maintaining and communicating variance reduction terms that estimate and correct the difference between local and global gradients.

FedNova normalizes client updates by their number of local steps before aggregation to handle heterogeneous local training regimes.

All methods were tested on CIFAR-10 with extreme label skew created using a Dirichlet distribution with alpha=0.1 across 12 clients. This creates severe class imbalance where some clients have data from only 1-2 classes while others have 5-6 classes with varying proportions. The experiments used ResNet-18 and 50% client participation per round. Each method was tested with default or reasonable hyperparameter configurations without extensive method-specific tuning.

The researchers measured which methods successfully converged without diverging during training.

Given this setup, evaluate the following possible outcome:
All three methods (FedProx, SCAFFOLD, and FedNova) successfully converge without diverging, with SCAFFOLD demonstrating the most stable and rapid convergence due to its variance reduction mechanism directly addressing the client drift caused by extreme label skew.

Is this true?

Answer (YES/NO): NO